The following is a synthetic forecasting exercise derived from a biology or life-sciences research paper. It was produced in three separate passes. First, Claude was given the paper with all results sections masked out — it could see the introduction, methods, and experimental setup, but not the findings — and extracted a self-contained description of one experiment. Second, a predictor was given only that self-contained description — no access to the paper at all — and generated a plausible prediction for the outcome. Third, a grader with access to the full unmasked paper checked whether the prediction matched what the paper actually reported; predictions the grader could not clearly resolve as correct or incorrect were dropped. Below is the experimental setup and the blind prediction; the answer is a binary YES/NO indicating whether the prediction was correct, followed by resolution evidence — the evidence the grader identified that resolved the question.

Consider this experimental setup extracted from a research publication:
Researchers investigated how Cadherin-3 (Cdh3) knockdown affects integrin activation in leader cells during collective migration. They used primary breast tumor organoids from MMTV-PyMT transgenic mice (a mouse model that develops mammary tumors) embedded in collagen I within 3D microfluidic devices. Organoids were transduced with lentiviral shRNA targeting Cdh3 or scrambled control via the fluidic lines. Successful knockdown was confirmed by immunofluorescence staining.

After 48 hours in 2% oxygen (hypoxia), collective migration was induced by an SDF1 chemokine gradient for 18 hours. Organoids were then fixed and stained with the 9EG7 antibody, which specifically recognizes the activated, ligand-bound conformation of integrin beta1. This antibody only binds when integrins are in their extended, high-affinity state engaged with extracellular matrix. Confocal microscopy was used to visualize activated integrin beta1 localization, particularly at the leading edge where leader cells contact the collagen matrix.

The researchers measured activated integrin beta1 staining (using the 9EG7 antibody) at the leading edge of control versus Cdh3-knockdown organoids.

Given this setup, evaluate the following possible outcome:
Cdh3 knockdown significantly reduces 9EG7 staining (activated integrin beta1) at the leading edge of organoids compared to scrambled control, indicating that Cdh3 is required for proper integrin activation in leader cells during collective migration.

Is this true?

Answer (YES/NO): YES